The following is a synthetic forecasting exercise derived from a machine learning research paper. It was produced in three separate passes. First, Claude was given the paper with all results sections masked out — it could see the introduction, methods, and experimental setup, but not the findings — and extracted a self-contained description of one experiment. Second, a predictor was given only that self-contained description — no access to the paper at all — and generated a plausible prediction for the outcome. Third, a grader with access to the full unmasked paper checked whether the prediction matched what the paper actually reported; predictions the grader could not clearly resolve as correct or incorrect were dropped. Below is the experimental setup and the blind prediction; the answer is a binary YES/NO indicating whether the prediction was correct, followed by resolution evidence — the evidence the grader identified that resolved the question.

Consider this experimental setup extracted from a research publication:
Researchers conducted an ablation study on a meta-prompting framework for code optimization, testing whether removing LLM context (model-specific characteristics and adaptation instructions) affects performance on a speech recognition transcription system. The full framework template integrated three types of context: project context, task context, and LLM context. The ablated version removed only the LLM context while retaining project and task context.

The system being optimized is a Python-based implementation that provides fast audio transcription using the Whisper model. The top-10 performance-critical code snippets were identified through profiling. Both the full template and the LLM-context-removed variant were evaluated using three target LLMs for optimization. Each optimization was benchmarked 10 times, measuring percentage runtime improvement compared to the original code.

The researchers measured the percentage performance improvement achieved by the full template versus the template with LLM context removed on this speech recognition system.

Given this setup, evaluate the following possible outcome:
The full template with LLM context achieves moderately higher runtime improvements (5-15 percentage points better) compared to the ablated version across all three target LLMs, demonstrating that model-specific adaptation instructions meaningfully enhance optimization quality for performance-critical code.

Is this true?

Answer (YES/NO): NO